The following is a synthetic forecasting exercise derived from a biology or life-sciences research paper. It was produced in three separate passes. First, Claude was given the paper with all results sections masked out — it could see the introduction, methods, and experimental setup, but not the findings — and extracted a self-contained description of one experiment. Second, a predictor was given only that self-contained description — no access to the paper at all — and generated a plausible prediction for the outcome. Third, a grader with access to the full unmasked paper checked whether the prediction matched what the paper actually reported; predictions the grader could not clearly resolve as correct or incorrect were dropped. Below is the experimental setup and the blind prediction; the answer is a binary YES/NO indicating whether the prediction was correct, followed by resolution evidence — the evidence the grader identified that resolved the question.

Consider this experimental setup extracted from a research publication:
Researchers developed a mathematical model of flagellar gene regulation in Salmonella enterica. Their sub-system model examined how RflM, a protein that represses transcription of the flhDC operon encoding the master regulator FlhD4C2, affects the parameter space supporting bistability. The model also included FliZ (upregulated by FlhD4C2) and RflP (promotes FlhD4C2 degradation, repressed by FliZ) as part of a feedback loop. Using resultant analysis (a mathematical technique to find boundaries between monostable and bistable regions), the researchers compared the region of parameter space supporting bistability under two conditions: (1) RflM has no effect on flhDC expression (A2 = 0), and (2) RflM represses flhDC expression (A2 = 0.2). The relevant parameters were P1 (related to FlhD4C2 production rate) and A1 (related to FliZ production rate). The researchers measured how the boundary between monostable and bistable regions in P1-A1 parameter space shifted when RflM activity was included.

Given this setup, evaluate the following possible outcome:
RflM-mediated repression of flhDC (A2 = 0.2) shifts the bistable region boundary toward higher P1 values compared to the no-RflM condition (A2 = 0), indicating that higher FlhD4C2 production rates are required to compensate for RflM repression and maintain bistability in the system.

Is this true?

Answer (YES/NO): YES